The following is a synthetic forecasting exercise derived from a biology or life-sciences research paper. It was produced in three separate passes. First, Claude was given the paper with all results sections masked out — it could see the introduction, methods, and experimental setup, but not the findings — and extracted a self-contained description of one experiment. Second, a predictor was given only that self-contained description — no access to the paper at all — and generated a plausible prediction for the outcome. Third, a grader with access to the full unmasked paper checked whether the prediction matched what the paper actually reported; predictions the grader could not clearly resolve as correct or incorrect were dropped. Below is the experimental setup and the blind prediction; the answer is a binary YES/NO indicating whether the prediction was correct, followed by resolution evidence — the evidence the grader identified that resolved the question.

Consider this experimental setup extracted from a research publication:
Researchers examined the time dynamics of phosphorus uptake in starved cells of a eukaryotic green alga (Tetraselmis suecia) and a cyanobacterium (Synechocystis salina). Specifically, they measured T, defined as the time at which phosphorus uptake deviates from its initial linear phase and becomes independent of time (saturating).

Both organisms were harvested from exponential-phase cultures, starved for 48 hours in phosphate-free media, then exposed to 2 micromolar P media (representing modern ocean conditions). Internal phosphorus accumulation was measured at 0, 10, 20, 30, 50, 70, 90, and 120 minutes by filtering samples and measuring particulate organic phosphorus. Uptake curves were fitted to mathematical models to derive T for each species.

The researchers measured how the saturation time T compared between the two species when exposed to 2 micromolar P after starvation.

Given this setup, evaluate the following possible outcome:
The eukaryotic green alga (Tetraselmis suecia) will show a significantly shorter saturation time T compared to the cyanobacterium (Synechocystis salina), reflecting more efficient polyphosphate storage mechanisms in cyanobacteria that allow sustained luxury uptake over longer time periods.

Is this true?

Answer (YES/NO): NO